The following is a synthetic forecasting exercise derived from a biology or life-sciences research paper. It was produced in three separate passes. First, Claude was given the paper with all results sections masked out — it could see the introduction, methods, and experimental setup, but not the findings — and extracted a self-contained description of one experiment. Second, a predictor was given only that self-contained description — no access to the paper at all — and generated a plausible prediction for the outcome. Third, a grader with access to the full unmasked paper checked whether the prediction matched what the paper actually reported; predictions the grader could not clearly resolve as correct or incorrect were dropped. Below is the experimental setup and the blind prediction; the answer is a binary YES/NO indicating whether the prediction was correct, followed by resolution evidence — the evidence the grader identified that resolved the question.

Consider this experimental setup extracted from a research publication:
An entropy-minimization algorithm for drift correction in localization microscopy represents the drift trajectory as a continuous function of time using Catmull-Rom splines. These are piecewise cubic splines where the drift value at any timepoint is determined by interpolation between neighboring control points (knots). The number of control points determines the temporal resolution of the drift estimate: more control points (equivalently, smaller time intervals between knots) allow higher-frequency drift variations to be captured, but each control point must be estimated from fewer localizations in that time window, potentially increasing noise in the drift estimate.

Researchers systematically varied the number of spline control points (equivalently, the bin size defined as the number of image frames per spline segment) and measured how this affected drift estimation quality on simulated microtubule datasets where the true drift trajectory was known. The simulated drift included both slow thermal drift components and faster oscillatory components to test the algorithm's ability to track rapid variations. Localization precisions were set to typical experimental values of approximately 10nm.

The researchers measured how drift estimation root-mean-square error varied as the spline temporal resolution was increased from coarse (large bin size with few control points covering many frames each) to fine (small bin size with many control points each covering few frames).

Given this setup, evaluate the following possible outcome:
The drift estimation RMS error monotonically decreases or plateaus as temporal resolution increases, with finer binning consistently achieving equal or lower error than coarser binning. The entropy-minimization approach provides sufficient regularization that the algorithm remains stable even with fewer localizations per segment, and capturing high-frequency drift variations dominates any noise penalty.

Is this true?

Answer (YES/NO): NO